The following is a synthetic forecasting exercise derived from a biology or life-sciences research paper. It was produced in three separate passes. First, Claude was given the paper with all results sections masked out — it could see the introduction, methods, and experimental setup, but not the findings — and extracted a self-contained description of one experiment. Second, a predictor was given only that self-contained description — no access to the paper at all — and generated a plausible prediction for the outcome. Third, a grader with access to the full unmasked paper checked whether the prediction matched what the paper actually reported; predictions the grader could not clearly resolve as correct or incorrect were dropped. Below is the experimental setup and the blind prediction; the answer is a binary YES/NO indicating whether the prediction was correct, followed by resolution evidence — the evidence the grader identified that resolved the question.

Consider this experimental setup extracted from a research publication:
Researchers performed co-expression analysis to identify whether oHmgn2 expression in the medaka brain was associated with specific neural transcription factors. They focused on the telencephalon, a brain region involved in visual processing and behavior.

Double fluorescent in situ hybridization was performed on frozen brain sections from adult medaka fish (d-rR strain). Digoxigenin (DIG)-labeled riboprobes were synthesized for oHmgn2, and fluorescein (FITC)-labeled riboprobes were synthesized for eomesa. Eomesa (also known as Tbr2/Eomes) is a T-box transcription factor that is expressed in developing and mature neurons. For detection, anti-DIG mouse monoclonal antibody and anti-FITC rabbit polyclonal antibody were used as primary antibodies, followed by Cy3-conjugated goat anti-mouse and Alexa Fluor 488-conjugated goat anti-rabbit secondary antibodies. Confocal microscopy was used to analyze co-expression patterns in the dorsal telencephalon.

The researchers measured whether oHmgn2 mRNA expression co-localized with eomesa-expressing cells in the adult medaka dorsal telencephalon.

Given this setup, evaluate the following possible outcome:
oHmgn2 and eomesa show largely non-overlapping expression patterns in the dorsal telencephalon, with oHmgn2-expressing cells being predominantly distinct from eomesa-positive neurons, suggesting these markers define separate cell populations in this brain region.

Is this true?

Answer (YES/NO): NO